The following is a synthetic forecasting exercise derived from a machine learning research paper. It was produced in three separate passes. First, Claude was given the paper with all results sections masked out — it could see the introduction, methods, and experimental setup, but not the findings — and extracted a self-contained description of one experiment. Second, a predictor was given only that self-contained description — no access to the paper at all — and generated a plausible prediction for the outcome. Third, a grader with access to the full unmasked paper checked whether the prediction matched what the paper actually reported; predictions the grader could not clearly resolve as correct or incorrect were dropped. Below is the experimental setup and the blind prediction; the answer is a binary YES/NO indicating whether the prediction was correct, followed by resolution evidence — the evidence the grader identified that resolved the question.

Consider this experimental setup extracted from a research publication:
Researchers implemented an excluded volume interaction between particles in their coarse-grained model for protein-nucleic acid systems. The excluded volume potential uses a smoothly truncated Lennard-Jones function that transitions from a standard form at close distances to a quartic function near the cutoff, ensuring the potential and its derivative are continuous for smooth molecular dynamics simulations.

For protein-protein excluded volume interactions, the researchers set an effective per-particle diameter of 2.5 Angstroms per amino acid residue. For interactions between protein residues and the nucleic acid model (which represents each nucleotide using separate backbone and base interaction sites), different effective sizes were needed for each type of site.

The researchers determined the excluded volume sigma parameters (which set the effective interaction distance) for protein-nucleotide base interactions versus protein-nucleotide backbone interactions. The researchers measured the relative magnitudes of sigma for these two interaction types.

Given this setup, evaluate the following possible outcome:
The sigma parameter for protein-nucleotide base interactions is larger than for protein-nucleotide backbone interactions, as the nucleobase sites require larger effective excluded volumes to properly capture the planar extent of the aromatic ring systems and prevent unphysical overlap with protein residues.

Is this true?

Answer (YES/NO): NO